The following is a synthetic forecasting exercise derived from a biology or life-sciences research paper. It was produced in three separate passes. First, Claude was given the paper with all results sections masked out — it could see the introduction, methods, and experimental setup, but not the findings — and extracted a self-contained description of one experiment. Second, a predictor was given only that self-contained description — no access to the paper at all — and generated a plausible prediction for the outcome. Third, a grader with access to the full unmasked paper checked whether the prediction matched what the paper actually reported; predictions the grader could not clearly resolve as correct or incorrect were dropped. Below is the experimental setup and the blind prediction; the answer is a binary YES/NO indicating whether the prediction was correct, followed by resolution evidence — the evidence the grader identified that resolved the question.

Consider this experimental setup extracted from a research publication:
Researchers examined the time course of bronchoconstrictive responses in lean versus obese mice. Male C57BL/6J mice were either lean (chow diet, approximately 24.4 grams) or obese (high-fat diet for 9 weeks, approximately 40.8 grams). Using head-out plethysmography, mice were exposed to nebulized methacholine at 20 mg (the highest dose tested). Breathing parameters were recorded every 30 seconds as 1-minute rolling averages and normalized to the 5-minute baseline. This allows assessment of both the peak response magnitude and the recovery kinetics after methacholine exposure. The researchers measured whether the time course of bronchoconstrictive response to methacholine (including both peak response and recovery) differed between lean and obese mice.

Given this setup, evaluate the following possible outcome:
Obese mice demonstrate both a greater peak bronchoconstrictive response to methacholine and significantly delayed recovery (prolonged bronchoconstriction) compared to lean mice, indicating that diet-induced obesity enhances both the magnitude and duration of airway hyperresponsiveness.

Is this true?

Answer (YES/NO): NO